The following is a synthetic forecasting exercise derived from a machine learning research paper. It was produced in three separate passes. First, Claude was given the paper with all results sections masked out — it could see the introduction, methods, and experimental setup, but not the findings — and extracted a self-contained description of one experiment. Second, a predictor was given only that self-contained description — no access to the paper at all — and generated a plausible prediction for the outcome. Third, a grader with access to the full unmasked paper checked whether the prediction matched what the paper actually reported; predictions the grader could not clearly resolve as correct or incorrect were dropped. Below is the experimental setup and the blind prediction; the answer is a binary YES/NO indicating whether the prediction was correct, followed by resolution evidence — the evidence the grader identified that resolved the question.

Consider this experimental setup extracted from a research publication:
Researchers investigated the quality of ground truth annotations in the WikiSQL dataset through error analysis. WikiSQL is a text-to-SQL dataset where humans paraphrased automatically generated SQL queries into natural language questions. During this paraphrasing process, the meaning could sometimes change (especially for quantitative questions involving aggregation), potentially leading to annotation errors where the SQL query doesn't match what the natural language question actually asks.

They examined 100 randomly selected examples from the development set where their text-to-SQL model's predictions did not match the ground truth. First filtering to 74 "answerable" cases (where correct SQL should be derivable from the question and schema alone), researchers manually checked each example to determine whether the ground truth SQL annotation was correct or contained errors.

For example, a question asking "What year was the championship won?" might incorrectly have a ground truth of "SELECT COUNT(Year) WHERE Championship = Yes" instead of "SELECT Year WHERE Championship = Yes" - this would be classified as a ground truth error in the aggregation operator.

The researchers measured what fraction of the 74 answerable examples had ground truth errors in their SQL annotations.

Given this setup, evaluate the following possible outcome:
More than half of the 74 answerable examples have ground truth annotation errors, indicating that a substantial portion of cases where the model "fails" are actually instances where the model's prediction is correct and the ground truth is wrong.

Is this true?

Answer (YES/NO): YES